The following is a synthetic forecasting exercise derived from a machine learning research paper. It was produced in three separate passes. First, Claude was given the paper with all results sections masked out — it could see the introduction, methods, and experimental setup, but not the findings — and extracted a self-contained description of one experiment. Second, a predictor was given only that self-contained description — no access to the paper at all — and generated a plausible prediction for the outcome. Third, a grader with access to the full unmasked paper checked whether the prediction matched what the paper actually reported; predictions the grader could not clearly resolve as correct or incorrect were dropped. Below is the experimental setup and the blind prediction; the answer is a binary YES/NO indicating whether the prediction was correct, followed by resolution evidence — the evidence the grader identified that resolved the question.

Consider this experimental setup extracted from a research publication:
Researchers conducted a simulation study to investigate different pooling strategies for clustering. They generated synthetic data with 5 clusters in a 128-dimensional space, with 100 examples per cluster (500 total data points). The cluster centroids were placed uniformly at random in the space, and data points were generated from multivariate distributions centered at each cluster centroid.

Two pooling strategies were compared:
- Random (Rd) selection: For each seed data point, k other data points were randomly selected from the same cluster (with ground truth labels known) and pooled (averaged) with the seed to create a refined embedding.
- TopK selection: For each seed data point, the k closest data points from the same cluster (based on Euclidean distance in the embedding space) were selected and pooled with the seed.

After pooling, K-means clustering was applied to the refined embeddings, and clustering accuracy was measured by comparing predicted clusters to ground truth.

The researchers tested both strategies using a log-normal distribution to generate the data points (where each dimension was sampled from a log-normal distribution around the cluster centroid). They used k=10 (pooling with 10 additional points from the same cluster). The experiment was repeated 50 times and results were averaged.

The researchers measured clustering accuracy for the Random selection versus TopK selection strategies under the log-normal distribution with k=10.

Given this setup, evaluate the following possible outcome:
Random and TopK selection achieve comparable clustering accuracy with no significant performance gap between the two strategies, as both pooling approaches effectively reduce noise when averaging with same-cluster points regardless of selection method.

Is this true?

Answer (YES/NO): NO